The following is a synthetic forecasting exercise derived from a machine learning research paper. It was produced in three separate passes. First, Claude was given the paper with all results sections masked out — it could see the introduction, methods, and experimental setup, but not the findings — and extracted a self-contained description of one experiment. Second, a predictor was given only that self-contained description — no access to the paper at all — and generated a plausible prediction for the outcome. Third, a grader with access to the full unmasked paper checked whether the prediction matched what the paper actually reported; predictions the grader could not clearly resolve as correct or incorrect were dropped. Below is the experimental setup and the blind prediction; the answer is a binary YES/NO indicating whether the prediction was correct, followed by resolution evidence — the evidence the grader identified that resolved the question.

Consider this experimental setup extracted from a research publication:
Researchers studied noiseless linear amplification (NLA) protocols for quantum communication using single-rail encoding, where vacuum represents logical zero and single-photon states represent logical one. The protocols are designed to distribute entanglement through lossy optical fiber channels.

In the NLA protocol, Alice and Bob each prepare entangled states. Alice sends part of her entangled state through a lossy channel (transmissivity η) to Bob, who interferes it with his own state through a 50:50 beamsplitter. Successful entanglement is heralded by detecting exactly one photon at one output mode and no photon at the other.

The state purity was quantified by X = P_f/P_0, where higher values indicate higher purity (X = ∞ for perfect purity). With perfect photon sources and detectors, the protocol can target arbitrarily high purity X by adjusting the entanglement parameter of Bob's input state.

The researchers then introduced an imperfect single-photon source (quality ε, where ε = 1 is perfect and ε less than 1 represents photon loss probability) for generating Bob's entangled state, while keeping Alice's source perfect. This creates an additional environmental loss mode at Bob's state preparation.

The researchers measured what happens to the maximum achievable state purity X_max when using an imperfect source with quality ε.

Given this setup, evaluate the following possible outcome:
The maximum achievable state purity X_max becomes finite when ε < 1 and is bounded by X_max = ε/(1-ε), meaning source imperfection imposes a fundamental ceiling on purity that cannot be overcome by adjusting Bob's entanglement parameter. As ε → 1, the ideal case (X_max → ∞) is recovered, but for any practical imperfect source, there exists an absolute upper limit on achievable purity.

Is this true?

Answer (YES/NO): NO